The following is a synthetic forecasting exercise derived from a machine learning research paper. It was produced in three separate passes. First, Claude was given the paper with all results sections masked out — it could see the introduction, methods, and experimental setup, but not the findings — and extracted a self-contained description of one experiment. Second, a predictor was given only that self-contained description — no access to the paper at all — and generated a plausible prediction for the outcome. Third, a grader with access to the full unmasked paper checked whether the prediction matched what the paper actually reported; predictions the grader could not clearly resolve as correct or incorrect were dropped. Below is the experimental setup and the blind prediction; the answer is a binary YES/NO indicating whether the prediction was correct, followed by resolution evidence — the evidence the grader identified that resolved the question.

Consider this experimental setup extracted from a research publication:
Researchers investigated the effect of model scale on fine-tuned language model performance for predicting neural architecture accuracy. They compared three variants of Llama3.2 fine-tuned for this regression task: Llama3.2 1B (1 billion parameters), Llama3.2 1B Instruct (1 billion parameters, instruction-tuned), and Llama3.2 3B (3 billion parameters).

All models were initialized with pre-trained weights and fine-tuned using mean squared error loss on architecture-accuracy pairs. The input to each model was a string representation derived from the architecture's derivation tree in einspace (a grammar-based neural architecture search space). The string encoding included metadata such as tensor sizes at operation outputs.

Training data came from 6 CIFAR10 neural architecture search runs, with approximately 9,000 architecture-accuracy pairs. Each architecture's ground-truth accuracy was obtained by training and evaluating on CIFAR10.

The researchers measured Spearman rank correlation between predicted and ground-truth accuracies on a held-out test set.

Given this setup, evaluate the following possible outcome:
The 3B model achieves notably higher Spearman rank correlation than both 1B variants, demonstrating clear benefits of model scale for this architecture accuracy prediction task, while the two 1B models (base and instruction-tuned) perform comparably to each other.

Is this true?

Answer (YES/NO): NO